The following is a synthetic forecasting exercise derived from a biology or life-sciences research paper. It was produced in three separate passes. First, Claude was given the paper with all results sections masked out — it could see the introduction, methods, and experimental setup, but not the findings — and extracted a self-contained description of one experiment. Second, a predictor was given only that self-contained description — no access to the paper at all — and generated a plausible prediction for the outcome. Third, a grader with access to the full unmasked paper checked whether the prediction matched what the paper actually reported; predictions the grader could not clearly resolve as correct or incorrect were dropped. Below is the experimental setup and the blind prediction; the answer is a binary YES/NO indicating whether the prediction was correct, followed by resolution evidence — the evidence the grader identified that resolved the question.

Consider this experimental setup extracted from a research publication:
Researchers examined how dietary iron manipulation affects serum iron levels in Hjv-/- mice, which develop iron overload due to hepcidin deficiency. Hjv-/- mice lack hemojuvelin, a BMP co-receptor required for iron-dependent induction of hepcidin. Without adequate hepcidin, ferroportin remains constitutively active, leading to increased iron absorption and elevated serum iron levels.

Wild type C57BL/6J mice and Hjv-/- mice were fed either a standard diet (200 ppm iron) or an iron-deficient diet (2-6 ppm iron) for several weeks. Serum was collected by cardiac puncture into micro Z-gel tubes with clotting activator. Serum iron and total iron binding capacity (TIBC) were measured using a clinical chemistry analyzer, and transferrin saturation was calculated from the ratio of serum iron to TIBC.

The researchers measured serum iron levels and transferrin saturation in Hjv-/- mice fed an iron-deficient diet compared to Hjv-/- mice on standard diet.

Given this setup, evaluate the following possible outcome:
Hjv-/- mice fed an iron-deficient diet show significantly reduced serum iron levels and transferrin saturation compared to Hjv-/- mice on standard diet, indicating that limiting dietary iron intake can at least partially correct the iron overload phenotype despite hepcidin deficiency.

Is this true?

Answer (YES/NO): NO